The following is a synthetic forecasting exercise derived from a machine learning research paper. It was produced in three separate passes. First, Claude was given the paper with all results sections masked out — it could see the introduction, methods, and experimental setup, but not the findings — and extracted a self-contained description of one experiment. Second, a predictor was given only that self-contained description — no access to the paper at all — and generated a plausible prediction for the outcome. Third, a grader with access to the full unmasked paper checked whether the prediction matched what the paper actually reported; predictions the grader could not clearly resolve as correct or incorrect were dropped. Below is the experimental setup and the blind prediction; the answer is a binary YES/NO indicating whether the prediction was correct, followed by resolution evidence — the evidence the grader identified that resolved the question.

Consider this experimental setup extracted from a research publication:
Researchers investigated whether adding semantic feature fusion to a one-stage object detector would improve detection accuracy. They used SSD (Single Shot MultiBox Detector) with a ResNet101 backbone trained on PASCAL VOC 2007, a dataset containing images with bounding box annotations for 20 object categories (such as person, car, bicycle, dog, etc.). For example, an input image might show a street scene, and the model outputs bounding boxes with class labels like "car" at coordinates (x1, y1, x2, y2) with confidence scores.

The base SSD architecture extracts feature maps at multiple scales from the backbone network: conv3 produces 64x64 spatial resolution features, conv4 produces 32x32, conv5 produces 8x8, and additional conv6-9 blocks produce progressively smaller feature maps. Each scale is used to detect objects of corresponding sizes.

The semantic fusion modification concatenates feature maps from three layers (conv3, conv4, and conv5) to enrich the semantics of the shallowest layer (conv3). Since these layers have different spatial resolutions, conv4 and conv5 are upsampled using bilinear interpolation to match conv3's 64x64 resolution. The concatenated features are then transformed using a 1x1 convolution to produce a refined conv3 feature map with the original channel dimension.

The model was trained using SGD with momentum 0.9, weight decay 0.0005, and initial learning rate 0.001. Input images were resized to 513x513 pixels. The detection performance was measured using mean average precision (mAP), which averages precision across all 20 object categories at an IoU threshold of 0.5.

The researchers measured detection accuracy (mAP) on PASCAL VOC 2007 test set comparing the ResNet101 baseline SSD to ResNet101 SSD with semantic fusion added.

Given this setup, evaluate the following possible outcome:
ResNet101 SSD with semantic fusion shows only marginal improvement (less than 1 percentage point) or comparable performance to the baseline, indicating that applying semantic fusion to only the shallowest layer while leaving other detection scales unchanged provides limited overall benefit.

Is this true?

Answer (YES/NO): YES